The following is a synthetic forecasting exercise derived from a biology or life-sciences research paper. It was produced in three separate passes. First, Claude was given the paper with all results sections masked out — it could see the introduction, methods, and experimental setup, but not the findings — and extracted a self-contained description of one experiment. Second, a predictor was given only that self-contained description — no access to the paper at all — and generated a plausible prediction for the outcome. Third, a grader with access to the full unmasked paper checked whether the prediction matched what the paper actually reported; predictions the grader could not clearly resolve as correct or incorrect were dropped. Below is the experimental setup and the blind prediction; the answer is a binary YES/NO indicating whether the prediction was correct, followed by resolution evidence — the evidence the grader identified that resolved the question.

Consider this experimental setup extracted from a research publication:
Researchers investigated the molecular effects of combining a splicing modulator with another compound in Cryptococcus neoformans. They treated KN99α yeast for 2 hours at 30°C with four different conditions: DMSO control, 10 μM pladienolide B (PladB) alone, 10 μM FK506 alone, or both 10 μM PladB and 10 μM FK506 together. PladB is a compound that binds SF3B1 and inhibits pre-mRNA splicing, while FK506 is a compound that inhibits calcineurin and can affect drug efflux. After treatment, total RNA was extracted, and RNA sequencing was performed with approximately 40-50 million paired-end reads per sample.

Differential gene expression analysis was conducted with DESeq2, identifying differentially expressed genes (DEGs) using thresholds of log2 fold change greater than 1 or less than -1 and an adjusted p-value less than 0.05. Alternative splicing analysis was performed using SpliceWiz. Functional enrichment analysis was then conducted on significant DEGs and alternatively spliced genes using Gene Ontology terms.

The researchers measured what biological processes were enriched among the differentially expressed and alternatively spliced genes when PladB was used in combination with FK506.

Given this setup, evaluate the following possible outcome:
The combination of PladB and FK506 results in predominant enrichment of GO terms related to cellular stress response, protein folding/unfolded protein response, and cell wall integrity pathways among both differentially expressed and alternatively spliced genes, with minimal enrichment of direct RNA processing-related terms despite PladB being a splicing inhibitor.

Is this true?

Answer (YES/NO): NO